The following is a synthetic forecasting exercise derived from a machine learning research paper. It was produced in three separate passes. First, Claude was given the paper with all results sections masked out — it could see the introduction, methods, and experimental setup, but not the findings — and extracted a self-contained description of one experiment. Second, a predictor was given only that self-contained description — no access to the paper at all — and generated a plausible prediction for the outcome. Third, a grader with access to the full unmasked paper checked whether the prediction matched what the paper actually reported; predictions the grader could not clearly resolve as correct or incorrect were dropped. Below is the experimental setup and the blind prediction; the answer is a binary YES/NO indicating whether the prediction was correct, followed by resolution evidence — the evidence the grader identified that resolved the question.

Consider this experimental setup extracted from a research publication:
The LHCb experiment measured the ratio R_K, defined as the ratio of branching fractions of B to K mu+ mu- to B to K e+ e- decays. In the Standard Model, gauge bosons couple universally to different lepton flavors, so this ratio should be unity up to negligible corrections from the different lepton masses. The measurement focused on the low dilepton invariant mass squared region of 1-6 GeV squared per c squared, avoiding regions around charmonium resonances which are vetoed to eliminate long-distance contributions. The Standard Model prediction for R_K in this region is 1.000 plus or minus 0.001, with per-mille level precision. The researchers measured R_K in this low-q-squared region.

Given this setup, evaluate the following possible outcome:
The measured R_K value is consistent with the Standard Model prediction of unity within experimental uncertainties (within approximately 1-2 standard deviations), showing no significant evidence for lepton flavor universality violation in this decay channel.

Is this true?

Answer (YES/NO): NO